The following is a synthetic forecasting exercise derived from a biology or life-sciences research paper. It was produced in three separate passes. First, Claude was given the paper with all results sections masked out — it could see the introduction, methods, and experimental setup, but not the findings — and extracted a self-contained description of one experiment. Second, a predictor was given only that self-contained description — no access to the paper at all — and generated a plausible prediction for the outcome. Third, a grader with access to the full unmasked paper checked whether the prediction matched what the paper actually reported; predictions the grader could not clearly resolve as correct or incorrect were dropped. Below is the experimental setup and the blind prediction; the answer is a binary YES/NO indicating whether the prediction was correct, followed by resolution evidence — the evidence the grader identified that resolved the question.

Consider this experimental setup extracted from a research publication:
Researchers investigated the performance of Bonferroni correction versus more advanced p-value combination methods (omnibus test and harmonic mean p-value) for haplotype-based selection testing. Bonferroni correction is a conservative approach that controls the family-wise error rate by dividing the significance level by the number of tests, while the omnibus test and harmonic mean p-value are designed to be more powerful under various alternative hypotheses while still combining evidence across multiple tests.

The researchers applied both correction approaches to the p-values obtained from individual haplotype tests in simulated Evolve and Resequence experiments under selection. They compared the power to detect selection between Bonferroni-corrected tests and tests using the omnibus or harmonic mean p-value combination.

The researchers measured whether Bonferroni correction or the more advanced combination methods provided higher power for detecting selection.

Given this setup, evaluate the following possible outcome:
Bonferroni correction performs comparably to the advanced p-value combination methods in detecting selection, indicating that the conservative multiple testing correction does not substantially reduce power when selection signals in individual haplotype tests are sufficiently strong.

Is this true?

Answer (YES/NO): NO